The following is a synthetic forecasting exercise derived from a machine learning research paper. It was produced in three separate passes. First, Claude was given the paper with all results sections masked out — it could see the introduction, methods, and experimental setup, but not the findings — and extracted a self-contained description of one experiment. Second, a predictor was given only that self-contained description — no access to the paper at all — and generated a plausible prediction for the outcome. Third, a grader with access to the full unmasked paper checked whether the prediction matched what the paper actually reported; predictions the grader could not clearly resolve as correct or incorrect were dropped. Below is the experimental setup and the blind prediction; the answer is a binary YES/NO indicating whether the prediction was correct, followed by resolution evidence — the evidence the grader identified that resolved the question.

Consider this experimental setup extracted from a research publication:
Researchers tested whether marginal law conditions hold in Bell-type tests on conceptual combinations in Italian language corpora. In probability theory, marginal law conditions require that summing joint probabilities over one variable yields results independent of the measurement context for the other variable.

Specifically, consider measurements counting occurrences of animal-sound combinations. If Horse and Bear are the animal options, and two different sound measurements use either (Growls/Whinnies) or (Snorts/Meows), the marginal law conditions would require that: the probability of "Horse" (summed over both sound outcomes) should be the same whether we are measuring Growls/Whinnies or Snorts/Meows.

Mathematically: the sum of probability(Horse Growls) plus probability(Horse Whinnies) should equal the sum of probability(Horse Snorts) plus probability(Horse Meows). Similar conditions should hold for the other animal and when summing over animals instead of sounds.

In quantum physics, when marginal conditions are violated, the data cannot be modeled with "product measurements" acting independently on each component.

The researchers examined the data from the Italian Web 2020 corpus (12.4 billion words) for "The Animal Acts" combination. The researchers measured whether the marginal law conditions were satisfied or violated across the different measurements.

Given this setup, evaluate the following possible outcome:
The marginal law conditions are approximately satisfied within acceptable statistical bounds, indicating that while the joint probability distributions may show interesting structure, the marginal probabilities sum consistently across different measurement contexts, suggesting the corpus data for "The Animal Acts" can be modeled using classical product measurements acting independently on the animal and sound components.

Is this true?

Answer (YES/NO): NO